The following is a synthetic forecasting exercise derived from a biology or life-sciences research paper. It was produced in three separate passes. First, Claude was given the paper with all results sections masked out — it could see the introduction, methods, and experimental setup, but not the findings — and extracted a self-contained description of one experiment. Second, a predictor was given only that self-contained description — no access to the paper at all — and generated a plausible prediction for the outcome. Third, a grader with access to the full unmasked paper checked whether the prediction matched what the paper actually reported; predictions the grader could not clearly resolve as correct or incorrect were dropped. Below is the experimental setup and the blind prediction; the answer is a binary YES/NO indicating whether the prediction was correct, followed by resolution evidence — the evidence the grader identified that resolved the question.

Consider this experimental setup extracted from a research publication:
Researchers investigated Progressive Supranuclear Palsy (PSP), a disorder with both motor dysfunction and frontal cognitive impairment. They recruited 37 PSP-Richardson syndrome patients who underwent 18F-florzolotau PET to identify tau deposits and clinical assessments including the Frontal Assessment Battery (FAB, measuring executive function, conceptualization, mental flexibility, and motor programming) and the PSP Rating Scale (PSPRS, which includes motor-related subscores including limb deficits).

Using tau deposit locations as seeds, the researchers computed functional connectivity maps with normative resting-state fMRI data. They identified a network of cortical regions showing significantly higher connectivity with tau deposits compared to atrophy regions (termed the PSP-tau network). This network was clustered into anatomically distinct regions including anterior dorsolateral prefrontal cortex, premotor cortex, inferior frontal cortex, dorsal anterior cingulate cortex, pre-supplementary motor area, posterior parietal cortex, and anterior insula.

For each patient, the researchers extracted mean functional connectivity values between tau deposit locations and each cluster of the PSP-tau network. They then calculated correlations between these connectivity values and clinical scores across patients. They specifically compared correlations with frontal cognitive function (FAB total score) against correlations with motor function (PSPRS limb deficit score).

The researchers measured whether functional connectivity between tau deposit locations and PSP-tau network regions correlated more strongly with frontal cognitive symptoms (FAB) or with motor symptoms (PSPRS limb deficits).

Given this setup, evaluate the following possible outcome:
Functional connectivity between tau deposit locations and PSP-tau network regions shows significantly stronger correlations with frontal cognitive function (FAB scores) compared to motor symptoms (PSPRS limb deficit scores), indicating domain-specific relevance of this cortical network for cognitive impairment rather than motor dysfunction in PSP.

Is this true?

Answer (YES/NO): YES